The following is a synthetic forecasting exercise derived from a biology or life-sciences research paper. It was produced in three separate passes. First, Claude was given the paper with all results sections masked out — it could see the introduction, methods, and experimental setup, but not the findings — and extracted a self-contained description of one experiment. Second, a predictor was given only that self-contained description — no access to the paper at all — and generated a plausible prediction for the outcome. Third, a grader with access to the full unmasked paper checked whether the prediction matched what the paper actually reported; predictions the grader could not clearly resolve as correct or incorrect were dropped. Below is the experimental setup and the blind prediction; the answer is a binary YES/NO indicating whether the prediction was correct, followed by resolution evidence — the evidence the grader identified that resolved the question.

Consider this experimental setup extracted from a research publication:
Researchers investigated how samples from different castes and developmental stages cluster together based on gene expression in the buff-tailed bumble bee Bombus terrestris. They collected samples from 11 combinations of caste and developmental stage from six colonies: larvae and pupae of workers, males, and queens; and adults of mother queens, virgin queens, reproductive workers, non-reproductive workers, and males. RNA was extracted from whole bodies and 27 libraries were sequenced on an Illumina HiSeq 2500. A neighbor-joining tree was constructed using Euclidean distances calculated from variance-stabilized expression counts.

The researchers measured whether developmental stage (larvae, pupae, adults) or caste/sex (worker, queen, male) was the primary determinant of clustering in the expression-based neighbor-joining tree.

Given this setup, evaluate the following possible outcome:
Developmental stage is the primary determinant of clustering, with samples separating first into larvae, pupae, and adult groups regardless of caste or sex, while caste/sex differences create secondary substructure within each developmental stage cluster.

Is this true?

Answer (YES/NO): YES